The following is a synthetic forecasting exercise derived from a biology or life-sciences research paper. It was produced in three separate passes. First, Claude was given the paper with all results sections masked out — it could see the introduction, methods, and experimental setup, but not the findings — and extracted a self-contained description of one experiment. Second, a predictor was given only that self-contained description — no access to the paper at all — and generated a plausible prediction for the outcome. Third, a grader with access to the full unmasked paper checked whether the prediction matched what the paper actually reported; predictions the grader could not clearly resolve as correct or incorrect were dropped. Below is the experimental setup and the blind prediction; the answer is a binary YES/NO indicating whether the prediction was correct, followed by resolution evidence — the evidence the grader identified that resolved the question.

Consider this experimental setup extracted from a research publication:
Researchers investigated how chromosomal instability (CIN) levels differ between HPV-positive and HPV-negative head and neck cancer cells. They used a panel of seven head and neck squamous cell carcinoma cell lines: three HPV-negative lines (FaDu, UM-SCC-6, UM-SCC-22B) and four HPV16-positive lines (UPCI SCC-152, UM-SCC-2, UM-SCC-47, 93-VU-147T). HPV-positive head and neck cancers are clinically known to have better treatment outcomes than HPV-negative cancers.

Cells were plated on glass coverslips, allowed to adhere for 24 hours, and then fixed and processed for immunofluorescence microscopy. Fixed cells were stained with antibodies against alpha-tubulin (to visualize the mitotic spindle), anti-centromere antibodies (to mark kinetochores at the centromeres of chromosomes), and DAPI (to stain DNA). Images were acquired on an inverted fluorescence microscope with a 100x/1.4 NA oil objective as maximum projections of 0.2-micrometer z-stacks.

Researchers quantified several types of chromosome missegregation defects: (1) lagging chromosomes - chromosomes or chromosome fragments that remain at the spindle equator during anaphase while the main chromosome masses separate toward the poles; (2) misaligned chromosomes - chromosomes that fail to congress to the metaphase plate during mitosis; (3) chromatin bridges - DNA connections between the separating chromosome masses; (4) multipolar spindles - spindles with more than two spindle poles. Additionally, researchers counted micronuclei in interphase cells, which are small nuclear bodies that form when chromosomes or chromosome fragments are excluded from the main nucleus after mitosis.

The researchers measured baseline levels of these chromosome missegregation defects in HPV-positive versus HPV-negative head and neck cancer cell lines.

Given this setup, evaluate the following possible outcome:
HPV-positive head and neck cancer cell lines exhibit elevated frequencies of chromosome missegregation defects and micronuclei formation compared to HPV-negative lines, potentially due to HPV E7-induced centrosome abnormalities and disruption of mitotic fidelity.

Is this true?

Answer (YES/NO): NO